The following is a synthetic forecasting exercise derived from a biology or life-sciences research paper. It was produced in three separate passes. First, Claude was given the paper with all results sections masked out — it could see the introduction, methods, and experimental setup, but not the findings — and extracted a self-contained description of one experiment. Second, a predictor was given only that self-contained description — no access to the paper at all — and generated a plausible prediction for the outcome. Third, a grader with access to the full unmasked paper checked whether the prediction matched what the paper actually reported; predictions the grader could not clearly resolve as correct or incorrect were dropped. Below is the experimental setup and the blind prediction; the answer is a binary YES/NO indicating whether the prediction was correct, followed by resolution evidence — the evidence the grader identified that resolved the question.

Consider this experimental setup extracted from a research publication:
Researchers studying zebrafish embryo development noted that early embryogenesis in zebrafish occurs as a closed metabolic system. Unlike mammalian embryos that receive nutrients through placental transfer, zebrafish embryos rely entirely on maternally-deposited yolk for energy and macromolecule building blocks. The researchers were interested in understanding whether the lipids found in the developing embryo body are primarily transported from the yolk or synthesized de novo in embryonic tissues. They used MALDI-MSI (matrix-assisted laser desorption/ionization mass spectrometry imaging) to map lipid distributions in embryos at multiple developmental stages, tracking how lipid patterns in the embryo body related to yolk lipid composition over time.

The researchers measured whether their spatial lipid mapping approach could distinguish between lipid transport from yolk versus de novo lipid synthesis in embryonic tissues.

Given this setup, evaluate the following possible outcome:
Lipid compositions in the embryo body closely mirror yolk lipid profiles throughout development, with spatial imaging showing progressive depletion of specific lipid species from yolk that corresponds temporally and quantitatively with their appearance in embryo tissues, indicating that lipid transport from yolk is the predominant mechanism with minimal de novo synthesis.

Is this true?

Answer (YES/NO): NO